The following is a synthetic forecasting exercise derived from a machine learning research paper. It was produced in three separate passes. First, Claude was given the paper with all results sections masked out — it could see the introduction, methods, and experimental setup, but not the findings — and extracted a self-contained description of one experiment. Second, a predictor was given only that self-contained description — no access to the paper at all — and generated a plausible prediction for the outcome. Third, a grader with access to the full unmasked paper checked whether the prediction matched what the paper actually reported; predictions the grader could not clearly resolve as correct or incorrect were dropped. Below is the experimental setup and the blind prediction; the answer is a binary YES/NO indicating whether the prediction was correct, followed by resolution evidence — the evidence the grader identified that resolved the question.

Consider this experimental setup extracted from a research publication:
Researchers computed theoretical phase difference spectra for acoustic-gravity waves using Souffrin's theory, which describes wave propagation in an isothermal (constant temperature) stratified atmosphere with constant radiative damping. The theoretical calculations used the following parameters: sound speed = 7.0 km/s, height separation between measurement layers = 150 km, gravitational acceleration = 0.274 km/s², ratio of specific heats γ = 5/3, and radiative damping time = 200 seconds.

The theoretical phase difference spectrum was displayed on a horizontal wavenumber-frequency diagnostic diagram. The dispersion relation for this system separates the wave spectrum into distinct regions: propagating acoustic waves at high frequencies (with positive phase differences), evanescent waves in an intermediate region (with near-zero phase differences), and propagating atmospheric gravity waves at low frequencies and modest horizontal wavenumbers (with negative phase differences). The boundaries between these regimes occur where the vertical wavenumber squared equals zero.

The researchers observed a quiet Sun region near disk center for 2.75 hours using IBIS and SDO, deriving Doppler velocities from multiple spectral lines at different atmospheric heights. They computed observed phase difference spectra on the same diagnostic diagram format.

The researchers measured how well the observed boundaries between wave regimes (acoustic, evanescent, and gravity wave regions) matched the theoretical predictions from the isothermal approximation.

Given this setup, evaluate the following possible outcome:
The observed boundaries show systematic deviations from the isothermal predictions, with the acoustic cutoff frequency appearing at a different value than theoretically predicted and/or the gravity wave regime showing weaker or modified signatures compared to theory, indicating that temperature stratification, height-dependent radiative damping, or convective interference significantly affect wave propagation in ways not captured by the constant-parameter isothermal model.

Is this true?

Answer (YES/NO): YES